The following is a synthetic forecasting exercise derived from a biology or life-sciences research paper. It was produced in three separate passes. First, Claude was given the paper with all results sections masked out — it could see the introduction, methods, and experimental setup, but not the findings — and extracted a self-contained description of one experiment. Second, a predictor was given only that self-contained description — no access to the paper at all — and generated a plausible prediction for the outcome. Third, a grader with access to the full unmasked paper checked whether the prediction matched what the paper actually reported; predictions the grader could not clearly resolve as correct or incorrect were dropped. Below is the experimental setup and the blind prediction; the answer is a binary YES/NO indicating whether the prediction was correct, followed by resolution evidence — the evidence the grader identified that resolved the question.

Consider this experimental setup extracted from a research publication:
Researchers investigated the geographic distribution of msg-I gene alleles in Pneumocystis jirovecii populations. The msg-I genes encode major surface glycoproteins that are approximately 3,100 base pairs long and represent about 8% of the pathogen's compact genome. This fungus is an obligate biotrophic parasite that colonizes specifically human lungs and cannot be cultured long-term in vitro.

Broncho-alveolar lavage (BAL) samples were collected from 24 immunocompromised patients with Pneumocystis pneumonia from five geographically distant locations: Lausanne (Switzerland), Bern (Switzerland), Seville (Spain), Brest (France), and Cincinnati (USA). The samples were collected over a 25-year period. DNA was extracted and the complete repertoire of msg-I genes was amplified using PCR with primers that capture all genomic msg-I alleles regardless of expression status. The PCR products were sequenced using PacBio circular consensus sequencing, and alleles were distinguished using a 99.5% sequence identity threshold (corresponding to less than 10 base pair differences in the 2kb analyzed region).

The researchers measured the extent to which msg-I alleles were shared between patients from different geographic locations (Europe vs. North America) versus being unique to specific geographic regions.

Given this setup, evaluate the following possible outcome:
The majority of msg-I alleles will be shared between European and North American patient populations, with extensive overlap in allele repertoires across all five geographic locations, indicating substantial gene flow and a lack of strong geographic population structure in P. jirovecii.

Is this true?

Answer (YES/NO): NO